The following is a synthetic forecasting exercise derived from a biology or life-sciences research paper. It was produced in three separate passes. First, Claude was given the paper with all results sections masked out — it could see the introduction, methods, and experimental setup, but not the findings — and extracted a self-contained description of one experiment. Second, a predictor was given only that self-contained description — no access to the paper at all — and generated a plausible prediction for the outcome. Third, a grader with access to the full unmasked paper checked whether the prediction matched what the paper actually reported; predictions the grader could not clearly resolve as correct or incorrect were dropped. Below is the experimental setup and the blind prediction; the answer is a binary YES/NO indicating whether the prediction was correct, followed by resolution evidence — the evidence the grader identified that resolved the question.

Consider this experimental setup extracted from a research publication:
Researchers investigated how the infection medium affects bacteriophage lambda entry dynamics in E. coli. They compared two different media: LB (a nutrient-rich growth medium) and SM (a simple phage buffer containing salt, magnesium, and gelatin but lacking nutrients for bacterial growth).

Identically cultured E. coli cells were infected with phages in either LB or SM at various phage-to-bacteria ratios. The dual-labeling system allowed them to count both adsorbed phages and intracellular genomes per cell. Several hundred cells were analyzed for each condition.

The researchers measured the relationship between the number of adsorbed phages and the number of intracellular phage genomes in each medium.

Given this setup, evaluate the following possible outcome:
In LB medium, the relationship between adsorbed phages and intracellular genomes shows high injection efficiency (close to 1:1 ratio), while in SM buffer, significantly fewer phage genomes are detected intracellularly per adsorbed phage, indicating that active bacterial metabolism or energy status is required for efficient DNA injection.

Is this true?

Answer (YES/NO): NO